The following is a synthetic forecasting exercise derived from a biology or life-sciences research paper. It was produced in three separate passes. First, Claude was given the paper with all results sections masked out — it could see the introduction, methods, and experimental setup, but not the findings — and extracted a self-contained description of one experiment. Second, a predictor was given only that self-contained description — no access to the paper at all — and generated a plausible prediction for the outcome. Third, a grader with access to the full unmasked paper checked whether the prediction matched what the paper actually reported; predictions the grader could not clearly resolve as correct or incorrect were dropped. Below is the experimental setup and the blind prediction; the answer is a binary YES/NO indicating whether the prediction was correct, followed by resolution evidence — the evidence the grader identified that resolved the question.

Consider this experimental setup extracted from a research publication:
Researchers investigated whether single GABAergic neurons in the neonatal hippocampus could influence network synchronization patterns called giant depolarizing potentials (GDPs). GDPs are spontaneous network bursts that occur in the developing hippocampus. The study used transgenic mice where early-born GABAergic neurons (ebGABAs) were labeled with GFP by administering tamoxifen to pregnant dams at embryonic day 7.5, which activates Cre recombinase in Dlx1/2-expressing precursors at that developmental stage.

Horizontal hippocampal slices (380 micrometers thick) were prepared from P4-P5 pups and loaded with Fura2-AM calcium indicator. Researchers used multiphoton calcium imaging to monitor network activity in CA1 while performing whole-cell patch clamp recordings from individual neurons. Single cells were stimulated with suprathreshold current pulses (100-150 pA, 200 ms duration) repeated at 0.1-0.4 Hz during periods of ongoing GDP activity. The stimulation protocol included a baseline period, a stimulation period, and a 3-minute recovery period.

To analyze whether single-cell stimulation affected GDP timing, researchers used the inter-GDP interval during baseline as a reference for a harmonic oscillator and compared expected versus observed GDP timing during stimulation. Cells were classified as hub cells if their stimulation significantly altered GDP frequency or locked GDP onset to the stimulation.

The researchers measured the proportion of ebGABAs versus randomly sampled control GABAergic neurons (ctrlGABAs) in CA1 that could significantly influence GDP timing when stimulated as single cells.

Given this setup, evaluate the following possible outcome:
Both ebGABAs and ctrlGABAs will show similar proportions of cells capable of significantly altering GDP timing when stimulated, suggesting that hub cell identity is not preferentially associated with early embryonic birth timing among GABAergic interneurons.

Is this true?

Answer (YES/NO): NO